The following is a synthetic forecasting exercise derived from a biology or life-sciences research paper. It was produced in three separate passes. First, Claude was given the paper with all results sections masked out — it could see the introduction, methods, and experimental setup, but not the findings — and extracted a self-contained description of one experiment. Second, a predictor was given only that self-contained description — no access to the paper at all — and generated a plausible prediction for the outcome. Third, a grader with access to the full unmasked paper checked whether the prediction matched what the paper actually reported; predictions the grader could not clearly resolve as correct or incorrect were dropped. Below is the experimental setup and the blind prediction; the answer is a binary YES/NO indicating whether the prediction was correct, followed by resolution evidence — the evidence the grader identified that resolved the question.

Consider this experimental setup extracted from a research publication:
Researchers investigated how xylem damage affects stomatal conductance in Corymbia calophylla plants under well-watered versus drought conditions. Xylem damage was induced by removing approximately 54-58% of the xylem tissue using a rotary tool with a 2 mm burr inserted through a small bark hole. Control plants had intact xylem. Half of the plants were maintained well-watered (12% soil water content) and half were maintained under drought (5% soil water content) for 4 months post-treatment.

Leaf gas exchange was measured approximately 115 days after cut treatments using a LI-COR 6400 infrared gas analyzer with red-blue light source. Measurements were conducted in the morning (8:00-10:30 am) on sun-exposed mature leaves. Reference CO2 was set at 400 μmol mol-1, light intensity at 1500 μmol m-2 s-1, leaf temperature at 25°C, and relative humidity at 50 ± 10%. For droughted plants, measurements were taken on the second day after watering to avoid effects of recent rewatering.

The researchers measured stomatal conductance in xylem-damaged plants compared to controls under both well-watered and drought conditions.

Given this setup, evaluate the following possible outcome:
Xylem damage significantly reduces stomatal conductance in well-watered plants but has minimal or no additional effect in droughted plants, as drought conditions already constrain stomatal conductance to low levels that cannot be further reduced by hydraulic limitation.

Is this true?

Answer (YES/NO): NO